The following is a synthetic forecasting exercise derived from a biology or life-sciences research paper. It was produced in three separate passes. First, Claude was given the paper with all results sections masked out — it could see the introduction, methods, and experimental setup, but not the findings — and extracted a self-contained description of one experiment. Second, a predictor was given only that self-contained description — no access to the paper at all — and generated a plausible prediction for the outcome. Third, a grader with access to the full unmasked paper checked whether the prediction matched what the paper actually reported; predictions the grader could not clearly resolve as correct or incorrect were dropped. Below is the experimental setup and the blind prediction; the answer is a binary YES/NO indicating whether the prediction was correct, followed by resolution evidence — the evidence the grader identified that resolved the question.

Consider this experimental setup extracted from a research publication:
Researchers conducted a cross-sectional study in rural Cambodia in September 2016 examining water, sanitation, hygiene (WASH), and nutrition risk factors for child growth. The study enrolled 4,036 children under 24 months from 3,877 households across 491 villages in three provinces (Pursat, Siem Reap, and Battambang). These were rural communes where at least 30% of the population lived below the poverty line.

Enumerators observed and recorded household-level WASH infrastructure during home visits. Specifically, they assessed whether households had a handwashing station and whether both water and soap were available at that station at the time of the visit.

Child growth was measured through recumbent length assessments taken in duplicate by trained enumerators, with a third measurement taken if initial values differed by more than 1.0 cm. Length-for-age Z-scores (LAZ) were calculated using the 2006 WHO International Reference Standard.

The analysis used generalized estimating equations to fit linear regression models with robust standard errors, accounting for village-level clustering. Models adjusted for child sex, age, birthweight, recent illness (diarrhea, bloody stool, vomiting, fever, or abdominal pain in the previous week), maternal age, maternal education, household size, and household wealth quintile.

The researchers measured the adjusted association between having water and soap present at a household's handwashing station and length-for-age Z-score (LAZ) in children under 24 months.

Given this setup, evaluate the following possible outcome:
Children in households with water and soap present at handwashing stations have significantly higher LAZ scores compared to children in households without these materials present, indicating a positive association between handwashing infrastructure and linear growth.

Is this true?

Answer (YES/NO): YES